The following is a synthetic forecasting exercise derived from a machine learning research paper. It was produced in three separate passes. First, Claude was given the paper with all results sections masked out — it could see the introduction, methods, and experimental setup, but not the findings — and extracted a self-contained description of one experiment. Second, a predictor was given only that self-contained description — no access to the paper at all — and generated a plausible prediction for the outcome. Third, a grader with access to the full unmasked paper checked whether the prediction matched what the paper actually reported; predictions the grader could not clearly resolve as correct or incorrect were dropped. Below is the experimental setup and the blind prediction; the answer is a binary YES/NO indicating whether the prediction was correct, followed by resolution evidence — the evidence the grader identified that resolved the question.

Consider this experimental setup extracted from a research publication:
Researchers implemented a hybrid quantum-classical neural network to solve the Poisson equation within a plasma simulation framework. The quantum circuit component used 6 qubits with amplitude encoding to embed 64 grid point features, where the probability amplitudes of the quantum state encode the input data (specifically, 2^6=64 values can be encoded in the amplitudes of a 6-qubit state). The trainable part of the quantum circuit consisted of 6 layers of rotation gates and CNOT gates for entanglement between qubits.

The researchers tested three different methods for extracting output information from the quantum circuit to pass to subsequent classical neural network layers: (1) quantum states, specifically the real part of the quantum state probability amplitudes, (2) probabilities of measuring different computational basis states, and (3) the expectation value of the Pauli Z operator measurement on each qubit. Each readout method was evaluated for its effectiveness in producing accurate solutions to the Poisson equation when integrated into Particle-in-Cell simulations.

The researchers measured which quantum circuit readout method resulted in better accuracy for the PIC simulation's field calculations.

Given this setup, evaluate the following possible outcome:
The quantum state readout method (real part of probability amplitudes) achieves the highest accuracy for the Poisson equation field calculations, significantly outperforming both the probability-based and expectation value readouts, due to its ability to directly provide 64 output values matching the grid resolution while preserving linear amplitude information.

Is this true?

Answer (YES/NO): NO